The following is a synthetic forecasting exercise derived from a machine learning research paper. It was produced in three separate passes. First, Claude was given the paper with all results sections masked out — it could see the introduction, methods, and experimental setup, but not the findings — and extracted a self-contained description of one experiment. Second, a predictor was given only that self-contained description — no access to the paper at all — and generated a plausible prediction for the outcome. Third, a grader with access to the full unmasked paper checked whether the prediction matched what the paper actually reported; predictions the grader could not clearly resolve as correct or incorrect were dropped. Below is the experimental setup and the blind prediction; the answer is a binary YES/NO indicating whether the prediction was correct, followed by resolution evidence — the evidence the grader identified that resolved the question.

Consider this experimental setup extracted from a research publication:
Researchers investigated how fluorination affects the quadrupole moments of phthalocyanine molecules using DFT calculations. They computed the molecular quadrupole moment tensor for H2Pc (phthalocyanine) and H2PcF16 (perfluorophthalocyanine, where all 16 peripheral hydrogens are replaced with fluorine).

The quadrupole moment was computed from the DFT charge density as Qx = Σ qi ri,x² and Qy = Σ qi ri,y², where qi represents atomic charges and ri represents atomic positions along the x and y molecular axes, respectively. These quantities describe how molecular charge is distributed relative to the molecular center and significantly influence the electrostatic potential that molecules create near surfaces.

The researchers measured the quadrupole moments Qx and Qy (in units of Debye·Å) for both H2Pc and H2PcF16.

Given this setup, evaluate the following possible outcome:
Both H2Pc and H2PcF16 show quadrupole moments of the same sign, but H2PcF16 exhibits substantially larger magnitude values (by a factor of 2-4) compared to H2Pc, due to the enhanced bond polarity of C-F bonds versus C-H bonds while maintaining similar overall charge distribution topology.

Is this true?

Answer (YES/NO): NO